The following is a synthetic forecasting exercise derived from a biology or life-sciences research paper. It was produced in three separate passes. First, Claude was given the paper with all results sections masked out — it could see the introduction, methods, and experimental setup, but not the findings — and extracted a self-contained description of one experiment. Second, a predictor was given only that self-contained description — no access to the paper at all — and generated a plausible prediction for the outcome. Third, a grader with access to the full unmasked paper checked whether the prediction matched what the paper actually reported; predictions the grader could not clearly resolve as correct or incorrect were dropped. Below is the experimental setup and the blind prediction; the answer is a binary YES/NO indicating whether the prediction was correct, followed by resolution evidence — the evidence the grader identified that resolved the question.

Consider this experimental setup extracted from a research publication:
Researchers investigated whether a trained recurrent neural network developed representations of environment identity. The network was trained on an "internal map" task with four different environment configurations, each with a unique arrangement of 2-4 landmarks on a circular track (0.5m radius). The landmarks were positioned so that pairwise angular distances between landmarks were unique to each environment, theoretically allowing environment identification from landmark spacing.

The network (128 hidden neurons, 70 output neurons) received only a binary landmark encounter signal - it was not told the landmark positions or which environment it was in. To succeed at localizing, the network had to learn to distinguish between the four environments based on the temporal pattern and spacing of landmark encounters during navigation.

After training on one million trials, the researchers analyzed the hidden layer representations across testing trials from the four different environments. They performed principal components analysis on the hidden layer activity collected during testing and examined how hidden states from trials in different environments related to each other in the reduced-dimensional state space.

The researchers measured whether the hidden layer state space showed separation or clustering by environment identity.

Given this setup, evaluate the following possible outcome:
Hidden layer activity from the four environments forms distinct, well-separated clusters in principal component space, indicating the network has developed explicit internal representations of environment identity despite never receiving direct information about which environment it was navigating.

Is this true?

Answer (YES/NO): YES